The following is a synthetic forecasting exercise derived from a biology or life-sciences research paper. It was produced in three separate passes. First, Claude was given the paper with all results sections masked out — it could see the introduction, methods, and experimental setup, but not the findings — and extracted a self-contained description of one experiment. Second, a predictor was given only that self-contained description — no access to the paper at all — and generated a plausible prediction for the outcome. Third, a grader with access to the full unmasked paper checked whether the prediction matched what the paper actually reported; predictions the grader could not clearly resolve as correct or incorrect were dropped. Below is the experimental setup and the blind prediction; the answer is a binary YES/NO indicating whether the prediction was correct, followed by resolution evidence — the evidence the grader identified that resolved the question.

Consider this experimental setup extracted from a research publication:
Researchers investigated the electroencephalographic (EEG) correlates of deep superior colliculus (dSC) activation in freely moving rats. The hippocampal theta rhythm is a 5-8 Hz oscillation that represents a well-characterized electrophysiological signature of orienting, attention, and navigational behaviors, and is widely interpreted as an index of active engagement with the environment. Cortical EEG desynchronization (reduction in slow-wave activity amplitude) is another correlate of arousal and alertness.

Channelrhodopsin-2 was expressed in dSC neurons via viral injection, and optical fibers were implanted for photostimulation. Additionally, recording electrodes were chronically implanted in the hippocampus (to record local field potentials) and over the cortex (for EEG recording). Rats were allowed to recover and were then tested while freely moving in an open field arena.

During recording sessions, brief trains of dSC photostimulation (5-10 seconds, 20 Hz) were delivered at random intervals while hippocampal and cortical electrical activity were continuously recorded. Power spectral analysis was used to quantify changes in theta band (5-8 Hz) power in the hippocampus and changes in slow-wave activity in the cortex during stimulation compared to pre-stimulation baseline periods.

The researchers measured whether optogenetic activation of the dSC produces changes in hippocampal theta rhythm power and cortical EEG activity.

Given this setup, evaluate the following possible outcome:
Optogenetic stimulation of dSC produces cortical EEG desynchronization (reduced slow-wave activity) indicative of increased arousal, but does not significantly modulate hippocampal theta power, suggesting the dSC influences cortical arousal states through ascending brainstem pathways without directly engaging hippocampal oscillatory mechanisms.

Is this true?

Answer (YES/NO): NO